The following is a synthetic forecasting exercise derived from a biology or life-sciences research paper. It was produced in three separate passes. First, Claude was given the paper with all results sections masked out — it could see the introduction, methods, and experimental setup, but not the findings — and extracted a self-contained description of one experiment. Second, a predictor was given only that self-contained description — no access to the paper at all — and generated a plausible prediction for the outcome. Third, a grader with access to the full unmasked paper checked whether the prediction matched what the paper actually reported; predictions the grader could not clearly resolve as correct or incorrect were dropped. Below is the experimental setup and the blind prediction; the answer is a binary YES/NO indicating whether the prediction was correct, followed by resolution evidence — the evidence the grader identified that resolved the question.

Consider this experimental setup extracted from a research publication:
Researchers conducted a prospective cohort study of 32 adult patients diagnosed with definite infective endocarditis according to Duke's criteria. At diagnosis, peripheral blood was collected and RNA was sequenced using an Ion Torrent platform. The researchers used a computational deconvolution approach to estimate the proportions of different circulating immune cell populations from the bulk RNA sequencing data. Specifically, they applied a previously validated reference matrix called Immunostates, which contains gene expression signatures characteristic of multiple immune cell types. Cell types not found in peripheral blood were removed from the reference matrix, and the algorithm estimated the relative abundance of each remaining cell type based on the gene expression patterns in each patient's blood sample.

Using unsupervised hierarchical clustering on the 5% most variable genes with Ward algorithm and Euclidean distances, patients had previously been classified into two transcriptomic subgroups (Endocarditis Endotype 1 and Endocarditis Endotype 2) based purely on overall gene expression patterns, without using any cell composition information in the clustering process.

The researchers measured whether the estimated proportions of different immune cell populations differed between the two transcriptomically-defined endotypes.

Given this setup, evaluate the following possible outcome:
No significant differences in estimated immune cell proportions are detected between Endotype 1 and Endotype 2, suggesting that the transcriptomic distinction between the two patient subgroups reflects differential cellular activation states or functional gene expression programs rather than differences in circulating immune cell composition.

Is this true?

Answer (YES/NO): NO